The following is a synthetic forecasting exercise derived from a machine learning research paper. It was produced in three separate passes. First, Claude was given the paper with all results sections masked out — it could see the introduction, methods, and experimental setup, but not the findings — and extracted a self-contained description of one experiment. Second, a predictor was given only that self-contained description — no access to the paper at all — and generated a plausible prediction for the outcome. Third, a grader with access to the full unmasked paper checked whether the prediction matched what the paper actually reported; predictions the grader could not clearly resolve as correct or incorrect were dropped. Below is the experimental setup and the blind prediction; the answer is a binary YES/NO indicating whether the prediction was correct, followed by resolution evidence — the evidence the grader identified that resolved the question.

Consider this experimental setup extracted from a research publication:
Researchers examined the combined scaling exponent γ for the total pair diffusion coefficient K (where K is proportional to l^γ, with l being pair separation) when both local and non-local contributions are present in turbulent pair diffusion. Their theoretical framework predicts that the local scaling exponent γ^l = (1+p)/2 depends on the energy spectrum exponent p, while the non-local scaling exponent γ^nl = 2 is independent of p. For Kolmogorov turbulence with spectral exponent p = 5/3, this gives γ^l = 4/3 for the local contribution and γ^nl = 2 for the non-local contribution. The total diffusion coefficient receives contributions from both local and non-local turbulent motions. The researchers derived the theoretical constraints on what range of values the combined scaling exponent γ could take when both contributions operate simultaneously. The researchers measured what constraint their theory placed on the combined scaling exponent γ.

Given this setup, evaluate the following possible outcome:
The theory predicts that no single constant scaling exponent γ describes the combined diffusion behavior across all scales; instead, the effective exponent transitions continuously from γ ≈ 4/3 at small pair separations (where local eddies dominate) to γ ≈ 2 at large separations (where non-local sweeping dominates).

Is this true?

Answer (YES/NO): NO